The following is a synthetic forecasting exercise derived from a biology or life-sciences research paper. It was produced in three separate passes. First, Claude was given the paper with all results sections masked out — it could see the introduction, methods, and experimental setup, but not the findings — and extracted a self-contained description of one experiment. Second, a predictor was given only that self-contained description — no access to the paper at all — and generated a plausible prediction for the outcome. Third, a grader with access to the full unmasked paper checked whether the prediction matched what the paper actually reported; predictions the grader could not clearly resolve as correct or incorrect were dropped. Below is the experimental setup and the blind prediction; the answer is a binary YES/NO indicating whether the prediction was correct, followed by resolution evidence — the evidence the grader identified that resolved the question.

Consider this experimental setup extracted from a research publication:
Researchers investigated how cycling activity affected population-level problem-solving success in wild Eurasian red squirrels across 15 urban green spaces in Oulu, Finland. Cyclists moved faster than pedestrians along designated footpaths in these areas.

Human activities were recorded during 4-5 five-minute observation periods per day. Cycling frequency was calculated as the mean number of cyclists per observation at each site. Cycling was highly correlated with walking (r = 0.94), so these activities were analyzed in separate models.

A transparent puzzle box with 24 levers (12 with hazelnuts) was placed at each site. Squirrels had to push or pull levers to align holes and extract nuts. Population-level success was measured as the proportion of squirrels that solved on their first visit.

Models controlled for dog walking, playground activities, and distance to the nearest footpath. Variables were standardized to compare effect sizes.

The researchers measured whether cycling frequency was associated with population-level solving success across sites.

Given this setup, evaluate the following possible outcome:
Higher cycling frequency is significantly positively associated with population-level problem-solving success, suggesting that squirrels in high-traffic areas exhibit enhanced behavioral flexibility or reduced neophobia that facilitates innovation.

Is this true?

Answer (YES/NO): NO